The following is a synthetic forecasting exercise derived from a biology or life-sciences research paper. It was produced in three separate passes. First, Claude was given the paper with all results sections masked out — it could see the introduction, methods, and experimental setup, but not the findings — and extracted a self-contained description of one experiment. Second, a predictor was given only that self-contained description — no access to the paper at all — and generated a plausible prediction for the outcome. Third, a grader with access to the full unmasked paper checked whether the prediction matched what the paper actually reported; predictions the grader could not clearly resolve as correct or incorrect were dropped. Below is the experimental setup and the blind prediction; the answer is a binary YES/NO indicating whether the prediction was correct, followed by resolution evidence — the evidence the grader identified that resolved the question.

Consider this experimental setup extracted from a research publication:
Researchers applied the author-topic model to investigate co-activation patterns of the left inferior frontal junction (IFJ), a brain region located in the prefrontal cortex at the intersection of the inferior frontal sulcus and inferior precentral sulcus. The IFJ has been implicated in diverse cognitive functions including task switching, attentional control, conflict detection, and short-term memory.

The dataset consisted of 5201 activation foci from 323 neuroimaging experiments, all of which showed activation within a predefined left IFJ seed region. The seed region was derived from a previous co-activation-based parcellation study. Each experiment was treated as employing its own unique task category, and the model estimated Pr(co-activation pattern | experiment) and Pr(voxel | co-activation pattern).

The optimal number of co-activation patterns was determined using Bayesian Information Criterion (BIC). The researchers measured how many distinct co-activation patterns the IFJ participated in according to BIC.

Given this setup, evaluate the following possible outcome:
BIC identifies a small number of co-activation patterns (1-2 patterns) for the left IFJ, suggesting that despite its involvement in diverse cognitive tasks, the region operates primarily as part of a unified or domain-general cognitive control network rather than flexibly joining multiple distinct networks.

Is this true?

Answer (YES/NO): NO